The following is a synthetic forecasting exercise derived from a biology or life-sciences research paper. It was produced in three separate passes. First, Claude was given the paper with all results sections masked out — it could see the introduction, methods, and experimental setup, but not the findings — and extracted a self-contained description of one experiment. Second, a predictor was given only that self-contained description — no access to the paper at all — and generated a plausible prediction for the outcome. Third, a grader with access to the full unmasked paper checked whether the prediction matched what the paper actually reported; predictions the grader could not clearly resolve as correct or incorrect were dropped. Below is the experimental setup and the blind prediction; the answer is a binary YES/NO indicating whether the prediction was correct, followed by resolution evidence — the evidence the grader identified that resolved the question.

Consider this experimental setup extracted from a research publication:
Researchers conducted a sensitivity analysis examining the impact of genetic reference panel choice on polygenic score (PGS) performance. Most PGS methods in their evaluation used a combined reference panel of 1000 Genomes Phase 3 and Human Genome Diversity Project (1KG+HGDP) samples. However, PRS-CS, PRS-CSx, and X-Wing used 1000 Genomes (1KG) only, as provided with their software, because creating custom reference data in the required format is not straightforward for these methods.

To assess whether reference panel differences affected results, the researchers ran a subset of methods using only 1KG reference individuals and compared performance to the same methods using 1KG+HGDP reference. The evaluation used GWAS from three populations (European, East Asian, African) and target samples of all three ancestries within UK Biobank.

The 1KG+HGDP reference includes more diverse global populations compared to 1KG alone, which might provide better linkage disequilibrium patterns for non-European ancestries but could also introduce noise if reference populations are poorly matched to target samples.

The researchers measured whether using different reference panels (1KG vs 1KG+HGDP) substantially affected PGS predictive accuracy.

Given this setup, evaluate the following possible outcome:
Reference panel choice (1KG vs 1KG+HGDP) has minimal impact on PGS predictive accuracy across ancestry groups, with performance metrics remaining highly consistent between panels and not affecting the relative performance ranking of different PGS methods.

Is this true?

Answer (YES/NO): YES